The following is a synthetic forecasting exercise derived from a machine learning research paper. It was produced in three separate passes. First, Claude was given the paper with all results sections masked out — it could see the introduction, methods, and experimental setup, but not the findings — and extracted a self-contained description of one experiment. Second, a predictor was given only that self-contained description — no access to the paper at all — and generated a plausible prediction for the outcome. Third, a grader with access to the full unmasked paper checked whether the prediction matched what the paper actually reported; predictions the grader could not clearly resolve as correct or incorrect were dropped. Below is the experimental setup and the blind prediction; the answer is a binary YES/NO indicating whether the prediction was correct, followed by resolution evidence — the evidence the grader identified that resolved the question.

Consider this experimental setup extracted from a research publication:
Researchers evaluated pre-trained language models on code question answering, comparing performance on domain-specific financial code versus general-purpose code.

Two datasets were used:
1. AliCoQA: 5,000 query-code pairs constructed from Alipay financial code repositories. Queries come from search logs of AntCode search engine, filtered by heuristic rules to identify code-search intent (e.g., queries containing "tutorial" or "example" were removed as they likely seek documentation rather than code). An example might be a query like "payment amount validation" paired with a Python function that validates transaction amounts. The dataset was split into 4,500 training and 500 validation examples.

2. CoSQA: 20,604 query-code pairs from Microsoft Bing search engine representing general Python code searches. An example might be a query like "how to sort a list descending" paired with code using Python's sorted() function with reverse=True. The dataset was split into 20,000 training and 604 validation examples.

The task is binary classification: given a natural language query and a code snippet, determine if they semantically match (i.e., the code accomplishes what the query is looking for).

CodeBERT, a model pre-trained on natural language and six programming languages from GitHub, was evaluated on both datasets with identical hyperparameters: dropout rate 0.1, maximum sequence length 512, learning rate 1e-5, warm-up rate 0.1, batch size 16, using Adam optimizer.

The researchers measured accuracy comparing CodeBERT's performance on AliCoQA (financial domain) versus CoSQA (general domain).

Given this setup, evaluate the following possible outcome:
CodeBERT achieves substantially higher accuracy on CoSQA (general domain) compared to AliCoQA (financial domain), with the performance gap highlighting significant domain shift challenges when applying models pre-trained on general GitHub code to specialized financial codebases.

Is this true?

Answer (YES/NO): NO